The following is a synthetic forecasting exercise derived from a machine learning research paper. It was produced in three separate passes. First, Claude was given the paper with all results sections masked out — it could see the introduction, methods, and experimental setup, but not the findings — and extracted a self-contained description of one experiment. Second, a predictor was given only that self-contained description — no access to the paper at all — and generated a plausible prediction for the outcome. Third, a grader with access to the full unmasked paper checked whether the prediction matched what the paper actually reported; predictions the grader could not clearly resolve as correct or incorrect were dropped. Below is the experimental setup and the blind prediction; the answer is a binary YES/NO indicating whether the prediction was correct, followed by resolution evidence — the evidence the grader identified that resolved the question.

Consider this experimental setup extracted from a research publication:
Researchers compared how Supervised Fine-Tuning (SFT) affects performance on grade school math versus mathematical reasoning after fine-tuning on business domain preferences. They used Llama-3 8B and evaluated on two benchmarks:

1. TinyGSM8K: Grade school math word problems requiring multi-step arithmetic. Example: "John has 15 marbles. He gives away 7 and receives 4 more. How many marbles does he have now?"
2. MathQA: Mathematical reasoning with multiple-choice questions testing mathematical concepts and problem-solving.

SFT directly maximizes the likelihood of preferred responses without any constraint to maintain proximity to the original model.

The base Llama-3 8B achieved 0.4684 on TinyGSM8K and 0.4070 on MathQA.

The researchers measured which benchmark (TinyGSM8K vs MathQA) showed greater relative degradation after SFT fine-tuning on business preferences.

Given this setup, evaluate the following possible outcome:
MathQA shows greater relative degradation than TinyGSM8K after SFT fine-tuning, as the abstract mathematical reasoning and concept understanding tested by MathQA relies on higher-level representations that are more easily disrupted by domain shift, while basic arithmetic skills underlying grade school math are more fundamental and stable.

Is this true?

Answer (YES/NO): NO